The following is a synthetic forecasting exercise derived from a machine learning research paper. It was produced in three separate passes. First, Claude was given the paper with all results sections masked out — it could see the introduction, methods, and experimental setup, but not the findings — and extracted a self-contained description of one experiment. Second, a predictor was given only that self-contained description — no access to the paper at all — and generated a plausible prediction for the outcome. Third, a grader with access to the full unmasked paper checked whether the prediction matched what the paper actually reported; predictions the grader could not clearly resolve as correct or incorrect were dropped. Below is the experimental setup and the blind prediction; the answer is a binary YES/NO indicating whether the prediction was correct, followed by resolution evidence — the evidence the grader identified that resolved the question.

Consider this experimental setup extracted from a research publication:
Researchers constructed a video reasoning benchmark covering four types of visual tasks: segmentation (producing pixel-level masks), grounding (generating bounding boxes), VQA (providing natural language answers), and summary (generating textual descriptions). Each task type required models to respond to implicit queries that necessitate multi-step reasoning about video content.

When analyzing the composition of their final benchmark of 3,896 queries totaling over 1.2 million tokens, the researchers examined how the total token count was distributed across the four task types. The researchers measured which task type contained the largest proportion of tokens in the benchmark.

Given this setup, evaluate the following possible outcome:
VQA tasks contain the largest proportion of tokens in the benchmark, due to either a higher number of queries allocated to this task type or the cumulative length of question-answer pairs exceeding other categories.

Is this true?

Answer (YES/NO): NO